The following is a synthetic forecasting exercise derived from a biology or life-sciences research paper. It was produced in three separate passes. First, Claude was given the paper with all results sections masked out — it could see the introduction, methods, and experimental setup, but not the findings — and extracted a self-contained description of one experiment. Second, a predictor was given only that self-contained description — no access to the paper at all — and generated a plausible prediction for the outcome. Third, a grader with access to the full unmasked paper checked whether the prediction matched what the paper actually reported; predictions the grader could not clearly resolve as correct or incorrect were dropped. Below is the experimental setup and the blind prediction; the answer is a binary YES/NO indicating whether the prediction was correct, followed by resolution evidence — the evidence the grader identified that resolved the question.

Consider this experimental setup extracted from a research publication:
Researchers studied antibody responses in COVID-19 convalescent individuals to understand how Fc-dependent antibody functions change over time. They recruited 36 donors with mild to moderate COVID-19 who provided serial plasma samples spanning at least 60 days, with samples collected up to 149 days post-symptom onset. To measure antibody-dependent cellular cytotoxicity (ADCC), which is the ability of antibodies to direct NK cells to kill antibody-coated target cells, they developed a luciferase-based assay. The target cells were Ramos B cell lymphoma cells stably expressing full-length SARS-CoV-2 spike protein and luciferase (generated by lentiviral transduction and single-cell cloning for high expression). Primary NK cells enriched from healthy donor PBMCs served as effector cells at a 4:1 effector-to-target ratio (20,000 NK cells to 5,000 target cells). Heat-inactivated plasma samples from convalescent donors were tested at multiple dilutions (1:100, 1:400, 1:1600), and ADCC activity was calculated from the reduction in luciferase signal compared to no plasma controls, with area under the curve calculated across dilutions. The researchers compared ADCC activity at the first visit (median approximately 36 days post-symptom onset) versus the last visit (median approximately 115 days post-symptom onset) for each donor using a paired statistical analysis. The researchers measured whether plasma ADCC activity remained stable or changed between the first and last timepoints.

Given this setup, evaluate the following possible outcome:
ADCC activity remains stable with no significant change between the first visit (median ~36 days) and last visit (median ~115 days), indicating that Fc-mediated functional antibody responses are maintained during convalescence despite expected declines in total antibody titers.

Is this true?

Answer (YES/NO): NO